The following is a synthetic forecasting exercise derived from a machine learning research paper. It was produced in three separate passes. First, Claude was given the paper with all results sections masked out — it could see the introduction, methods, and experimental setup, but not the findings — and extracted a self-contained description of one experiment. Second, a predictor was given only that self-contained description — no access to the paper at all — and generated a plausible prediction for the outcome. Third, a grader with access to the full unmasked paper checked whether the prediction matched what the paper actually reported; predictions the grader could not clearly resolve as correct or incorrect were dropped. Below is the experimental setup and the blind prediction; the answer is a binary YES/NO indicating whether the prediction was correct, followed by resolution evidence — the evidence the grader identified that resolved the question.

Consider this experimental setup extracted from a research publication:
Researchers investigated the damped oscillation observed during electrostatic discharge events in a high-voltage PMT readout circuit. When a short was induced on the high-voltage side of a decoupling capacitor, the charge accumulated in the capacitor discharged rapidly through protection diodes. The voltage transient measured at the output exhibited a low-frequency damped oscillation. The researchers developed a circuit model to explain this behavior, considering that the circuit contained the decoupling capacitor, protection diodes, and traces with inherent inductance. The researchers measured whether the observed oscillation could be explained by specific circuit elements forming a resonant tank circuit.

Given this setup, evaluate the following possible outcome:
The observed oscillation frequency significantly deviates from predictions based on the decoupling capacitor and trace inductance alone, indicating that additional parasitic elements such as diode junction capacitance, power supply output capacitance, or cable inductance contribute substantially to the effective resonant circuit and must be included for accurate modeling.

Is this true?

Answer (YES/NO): NO